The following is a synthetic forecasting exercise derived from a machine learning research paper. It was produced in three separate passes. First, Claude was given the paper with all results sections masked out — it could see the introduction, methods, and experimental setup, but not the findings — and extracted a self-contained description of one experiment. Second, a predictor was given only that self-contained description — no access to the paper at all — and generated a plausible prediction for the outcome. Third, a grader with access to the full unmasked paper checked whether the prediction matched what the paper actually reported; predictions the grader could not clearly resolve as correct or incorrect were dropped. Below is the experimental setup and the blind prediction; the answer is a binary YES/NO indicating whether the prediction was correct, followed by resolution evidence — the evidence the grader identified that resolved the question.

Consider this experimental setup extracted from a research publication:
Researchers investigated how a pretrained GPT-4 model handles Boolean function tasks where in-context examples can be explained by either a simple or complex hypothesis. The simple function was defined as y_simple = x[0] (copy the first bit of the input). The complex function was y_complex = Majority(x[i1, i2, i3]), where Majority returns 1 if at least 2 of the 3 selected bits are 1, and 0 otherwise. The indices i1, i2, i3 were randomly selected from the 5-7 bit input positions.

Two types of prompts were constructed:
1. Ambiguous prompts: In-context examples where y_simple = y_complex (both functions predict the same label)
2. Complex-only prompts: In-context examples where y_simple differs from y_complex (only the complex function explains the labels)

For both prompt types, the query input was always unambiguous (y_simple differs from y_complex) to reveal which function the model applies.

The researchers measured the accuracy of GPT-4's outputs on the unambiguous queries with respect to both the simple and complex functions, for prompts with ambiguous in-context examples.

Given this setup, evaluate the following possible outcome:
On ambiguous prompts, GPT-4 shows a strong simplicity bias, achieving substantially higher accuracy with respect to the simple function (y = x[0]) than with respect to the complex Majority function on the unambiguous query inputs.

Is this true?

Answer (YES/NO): YES